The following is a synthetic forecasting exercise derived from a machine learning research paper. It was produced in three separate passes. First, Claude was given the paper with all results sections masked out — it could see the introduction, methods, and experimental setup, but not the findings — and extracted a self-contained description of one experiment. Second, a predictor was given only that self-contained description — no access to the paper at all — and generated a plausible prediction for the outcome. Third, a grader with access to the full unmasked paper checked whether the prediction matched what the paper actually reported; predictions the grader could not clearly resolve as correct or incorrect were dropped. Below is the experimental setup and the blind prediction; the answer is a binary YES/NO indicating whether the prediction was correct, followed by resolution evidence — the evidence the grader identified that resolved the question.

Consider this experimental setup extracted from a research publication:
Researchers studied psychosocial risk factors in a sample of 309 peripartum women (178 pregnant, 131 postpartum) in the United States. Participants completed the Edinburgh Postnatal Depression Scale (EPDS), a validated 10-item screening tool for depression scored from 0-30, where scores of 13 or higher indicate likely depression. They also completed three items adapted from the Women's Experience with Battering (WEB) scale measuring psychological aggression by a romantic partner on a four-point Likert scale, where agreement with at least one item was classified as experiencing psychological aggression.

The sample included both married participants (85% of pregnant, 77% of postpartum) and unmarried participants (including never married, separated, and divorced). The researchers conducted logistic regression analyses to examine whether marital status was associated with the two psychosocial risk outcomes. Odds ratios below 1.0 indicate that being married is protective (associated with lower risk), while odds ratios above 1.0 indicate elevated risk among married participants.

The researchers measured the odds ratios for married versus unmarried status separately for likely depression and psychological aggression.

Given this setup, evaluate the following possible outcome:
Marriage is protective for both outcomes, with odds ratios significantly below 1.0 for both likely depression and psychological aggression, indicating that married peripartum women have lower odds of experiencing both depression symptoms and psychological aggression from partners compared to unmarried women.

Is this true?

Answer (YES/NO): NO